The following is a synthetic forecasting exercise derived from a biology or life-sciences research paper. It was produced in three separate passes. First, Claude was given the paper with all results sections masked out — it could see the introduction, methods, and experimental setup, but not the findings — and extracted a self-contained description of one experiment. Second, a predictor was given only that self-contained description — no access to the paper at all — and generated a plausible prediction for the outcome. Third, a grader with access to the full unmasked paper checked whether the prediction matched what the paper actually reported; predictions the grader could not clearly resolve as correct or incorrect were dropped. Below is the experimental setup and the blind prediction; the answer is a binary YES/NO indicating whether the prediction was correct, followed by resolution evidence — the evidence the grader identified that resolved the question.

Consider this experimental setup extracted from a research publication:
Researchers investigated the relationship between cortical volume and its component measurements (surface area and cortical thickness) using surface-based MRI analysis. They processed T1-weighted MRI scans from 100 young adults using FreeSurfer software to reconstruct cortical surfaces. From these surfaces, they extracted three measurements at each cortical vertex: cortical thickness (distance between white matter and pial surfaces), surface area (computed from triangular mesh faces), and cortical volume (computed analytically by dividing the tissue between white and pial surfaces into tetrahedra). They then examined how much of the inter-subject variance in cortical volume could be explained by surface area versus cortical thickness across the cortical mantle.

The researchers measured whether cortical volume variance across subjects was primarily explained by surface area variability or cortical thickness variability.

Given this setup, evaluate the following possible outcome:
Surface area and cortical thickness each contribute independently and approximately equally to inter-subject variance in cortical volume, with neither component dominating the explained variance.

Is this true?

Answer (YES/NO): NO